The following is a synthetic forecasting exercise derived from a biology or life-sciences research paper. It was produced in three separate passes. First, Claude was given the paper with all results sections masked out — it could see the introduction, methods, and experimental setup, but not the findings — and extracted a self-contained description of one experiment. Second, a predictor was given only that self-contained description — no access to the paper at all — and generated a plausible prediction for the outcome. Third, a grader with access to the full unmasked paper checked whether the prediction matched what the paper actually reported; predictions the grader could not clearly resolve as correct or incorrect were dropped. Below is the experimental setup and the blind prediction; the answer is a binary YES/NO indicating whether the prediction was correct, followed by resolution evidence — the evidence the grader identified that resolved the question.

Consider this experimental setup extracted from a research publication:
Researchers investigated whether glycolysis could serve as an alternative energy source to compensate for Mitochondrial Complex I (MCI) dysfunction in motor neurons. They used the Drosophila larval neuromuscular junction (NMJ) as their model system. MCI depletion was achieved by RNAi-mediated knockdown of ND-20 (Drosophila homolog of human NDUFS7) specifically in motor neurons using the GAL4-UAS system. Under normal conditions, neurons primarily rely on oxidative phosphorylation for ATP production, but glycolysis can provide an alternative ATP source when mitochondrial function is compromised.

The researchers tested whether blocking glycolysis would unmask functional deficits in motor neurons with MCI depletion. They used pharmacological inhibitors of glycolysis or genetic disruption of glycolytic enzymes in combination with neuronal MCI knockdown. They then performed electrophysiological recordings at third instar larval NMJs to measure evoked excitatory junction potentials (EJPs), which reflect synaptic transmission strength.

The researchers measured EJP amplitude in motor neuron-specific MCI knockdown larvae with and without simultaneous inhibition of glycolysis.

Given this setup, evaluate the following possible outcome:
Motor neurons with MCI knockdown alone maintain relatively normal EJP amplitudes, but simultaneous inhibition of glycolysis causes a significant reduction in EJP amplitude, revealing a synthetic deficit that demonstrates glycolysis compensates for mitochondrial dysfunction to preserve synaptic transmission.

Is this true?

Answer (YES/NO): YES